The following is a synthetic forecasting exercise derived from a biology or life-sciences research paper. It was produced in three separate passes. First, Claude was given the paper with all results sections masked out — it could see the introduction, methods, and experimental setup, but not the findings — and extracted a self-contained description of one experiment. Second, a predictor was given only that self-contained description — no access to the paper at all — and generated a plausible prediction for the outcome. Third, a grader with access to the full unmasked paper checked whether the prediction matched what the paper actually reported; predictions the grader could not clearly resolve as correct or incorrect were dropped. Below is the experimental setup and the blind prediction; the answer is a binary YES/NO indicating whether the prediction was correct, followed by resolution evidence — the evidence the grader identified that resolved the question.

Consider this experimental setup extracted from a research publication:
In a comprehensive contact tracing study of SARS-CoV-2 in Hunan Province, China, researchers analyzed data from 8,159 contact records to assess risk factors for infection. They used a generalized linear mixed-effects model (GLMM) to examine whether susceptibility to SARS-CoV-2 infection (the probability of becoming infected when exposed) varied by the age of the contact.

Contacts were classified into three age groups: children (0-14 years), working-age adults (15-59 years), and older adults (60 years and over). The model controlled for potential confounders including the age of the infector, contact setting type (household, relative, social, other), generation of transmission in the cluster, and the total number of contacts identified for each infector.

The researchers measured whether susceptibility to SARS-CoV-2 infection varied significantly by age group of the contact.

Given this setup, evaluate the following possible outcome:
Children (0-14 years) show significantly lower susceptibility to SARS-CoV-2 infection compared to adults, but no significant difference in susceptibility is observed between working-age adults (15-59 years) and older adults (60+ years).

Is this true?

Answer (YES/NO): NO